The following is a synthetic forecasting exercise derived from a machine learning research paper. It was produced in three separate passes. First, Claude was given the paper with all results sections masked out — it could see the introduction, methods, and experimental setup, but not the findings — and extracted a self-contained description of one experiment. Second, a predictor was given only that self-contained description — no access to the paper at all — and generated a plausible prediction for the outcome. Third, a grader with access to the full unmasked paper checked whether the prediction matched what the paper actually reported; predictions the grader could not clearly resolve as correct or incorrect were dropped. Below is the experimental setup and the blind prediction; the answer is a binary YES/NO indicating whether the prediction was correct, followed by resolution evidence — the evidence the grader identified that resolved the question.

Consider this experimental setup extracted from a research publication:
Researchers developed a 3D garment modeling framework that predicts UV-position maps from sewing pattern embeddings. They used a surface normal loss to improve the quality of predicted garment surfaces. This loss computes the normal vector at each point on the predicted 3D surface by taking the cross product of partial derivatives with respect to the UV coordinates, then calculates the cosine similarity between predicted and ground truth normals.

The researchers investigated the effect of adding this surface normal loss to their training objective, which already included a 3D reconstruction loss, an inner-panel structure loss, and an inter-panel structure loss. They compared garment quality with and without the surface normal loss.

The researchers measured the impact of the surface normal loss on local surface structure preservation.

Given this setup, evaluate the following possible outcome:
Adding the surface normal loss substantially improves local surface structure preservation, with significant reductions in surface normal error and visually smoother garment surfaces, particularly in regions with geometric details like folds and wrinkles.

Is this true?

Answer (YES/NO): NO